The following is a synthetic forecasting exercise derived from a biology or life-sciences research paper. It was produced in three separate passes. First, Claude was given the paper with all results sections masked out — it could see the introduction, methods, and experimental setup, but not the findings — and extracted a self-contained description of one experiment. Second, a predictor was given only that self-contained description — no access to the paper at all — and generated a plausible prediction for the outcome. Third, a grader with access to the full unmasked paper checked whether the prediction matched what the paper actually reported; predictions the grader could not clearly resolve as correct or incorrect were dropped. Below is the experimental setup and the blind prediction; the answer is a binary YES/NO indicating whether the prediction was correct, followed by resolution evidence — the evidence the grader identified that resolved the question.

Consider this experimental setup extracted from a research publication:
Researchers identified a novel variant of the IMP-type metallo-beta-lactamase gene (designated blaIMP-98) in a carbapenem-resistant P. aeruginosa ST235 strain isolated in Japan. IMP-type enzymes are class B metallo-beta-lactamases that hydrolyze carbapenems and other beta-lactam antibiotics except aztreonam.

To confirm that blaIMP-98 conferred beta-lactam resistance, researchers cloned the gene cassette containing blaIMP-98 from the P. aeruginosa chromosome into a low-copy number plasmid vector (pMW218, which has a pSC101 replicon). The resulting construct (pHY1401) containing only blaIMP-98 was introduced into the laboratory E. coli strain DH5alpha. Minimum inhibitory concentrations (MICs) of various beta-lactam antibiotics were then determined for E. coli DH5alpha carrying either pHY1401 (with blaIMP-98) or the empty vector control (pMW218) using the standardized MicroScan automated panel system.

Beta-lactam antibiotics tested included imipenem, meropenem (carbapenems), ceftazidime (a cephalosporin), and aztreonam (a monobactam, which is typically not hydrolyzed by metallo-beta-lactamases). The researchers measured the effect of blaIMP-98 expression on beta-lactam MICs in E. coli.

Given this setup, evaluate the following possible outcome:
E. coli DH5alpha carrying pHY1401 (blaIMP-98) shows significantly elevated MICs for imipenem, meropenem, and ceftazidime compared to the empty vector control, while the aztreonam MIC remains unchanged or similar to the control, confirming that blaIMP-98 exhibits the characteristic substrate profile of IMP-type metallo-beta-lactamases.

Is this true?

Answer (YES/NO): YES